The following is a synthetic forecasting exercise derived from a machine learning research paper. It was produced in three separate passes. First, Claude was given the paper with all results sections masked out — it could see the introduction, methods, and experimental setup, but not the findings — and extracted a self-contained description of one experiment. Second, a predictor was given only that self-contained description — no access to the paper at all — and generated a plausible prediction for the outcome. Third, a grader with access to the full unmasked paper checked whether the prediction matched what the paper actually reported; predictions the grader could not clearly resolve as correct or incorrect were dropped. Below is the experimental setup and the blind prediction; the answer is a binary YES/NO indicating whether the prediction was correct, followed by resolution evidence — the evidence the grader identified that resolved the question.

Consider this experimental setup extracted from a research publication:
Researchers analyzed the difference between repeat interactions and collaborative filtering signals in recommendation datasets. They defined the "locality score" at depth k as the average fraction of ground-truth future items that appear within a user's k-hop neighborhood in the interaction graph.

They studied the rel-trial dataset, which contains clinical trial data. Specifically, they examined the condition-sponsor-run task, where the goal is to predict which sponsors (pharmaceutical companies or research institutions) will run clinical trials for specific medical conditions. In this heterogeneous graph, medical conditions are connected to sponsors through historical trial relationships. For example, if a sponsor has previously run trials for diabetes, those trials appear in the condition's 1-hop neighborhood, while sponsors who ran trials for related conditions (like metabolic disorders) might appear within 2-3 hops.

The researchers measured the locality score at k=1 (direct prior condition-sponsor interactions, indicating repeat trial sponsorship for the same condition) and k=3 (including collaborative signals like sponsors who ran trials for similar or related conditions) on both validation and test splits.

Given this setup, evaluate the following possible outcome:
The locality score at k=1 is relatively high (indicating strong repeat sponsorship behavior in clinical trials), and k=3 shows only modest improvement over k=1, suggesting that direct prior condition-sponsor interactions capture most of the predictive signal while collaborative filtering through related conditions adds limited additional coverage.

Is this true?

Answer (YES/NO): NO